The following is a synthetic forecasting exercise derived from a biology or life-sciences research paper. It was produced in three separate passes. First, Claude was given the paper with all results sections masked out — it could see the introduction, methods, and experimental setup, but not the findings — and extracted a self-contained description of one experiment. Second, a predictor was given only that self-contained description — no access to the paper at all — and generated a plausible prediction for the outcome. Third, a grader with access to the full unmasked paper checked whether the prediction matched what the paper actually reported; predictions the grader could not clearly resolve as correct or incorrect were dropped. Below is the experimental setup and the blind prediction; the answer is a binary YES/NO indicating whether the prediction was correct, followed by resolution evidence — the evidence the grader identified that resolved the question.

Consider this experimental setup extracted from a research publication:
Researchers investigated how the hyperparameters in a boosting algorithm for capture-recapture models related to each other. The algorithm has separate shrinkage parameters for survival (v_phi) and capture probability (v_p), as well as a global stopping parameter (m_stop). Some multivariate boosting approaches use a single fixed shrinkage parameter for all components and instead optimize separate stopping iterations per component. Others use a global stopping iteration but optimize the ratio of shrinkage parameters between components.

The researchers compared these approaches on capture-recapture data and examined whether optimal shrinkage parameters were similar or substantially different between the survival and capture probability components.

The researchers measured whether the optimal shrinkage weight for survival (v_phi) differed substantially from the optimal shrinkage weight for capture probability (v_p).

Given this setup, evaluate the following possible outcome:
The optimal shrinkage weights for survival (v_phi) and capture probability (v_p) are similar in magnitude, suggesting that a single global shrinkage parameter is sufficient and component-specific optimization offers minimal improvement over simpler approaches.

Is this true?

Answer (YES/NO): NO